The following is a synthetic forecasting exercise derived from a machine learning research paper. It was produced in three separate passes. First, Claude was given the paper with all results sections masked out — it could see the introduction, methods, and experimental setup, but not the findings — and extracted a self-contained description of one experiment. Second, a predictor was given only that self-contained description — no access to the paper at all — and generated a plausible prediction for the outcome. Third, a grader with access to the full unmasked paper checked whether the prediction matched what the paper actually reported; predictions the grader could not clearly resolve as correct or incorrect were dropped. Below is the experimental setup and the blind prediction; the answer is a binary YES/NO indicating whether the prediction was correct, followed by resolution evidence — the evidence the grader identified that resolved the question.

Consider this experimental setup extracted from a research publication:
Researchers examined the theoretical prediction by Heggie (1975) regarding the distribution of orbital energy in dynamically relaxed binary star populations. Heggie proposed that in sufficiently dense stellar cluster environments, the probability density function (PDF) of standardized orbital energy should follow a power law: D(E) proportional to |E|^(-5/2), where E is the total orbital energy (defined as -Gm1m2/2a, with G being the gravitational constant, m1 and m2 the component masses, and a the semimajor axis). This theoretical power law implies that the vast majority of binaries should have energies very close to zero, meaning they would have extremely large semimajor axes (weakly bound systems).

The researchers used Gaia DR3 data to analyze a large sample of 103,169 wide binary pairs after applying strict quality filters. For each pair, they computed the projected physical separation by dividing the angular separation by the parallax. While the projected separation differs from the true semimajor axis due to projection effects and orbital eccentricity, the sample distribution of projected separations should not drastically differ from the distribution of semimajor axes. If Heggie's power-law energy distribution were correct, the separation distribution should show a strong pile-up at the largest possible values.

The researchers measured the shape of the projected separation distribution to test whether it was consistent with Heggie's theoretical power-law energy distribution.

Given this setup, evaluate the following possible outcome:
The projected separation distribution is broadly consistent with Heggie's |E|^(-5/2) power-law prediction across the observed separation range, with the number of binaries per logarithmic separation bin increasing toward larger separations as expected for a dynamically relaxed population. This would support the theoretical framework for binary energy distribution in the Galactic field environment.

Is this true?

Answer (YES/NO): NO